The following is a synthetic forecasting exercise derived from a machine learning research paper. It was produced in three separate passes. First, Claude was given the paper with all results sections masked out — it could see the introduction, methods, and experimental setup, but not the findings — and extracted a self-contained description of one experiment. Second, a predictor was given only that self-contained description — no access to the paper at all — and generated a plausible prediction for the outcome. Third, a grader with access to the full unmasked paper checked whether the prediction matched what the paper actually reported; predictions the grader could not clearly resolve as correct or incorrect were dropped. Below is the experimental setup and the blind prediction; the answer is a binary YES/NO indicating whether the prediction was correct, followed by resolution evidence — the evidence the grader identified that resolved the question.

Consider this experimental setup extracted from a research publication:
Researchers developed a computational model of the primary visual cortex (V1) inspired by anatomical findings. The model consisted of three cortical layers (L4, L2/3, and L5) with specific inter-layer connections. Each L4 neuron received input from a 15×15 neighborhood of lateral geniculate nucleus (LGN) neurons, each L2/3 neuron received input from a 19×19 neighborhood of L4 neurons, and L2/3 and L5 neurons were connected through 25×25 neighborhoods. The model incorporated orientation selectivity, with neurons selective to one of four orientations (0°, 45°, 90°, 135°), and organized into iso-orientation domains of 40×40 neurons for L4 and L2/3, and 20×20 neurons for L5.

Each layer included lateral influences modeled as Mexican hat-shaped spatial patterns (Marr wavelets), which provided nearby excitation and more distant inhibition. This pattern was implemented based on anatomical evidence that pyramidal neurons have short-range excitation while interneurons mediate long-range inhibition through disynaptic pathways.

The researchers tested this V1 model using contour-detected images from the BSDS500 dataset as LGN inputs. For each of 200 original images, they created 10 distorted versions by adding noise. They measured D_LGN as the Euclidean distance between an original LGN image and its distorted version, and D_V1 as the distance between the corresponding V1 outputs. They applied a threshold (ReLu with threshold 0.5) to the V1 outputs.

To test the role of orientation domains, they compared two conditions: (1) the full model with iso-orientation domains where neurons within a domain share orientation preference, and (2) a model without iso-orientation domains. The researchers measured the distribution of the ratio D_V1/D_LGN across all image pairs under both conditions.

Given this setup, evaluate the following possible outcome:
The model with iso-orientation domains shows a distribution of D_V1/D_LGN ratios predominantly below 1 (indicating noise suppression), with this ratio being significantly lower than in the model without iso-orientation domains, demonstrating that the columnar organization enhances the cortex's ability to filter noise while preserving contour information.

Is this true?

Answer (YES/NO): NO